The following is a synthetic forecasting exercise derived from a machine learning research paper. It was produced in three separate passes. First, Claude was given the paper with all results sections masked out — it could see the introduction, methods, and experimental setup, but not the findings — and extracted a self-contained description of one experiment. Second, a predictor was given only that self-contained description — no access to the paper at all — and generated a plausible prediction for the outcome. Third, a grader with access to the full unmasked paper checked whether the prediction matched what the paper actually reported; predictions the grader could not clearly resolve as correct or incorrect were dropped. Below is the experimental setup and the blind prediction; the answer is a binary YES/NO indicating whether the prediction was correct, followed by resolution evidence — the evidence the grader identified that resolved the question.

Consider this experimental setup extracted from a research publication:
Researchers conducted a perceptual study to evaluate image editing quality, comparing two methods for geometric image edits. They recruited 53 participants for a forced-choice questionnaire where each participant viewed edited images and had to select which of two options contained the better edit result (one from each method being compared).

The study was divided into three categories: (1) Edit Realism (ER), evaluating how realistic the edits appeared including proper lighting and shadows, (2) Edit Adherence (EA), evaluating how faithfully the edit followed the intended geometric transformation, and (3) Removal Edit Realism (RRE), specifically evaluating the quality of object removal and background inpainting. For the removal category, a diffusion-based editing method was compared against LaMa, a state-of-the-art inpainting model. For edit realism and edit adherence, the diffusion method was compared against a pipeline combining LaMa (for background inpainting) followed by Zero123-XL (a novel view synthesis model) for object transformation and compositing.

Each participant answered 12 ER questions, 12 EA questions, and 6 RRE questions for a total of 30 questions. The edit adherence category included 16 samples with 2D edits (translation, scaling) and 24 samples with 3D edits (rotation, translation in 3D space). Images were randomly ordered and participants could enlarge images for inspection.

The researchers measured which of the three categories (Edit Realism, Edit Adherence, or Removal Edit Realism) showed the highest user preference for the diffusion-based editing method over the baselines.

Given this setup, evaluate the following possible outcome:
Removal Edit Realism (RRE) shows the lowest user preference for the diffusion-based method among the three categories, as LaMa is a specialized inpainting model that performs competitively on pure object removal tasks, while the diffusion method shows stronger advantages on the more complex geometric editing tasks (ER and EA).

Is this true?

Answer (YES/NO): NO